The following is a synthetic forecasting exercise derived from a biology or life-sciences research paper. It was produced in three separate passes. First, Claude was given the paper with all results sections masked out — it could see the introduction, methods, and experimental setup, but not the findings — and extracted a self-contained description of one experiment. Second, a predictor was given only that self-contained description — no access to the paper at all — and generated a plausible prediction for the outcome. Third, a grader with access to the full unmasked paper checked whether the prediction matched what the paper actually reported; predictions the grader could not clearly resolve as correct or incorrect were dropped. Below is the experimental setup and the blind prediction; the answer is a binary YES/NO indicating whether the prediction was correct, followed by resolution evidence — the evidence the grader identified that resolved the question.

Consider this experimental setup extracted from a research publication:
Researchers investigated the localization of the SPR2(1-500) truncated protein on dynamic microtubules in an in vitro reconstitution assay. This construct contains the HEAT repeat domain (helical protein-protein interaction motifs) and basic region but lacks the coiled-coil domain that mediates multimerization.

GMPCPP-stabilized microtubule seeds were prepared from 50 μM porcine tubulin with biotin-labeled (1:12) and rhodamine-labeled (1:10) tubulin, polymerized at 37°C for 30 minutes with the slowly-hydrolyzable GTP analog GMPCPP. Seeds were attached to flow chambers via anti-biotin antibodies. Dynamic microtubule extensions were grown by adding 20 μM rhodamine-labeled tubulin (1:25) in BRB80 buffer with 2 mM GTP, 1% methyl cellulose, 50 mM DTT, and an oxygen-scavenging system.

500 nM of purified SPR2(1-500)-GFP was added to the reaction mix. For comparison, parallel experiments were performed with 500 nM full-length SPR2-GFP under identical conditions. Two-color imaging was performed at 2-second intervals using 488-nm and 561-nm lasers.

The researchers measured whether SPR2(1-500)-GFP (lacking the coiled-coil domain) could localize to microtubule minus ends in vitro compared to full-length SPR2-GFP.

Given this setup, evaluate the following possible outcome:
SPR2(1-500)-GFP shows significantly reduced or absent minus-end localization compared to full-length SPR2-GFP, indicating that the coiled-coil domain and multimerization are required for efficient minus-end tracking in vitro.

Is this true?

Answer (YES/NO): YES